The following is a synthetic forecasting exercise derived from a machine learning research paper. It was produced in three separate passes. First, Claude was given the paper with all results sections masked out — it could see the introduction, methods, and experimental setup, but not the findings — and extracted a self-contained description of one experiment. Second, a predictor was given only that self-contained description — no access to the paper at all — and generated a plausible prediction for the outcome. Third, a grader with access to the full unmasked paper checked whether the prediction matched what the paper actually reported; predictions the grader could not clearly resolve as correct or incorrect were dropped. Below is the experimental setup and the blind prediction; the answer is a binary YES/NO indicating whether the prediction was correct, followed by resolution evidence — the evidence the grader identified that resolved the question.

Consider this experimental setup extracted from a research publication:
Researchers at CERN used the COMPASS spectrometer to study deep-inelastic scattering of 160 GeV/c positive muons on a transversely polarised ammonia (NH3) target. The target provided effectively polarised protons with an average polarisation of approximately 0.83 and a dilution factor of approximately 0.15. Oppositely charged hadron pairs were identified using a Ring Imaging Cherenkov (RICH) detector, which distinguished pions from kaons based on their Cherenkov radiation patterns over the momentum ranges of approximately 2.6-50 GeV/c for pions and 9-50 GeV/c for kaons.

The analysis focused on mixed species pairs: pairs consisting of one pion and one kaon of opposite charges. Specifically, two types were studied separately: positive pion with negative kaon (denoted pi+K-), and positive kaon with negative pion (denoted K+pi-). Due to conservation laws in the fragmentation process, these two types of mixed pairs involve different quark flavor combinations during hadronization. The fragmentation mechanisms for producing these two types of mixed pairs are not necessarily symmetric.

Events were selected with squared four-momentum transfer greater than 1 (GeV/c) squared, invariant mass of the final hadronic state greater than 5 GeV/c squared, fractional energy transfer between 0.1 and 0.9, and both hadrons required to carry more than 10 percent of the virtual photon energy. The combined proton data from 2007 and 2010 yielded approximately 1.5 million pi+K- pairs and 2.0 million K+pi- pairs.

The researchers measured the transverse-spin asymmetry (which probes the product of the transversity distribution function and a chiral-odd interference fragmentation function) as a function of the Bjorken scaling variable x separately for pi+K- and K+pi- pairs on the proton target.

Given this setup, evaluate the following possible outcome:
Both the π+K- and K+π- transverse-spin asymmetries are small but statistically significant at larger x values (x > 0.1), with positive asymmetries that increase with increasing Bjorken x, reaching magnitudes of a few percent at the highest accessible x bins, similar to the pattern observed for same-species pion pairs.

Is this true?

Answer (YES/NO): NO